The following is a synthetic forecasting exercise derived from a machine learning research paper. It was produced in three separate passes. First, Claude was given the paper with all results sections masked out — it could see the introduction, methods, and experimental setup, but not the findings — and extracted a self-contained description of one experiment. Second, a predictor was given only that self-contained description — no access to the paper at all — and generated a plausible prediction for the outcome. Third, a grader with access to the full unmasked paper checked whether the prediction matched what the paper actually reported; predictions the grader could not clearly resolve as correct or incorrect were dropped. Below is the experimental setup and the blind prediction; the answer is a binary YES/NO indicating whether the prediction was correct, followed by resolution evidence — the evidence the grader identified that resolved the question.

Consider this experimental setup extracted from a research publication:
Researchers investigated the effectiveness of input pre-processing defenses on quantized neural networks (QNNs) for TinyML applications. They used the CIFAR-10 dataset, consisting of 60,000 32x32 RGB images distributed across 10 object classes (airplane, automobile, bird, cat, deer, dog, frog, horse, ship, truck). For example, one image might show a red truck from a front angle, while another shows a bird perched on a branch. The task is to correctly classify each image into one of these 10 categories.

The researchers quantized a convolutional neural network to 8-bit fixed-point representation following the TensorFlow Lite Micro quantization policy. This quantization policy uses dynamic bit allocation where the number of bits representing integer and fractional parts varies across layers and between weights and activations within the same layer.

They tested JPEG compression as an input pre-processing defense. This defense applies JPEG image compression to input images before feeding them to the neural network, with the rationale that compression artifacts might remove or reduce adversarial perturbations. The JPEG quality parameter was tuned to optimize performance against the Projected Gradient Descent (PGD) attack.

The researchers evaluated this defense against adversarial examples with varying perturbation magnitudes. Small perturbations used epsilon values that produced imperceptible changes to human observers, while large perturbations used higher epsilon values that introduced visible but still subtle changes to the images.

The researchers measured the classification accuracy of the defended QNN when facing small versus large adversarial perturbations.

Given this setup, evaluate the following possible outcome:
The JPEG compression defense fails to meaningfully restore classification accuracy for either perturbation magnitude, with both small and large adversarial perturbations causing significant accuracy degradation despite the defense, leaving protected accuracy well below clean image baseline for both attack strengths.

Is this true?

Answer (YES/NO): NO